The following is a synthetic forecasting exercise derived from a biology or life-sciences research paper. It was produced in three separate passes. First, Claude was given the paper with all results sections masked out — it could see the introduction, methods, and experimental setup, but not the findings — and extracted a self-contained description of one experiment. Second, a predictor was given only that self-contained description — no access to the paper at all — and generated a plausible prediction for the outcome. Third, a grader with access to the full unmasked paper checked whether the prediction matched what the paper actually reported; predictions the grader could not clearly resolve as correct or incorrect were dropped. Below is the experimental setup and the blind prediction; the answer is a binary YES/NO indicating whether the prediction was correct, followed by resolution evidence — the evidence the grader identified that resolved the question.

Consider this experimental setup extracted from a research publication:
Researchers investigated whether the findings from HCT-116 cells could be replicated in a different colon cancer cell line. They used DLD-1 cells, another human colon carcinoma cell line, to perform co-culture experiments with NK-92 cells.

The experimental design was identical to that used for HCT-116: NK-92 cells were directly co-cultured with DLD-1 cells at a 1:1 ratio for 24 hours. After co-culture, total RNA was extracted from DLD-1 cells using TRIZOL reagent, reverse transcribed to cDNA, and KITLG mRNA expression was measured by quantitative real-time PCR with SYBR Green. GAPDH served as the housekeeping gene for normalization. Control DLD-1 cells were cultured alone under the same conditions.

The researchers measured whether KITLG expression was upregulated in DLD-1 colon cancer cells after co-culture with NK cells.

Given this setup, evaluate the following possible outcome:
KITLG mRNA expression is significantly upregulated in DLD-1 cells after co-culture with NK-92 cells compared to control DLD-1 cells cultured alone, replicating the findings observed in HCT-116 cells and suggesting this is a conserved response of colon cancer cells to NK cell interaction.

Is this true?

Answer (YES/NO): NO